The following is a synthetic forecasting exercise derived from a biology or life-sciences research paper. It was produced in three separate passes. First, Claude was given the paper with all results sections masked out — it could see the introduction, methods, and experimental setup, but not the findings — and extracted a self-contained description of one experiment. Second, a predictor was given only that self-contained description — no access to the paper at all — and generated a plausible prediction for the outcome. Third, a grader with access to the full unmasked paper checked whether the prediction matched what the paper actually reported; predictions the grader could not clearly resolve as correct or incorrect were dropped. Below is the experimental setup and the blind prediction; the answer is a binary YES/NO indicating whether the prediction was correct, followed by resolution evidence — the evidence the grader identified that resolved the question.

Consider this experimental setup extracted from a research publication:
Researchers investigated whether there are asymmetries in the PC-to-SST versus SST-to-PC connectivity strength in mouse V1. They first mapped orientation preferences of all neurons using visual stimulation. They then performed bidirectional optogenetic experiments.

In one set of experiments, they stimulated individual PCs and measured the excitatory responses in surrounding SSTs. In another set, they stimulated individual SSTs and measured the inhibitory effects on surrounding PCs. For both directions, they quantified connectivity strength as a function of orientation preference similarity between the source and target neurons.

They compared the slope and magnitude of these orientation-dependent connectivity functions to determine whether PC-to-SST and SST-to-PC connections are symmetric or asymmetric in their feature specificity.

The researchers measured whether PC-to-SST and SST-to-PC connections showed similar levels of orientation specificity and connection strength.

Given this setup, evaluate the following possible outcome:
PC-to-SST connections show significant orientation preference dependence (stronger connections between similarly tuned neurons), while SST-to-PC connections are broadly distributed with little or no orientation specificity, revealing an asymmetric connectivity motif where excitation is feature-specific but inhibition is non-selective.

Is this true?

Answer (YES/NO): NO